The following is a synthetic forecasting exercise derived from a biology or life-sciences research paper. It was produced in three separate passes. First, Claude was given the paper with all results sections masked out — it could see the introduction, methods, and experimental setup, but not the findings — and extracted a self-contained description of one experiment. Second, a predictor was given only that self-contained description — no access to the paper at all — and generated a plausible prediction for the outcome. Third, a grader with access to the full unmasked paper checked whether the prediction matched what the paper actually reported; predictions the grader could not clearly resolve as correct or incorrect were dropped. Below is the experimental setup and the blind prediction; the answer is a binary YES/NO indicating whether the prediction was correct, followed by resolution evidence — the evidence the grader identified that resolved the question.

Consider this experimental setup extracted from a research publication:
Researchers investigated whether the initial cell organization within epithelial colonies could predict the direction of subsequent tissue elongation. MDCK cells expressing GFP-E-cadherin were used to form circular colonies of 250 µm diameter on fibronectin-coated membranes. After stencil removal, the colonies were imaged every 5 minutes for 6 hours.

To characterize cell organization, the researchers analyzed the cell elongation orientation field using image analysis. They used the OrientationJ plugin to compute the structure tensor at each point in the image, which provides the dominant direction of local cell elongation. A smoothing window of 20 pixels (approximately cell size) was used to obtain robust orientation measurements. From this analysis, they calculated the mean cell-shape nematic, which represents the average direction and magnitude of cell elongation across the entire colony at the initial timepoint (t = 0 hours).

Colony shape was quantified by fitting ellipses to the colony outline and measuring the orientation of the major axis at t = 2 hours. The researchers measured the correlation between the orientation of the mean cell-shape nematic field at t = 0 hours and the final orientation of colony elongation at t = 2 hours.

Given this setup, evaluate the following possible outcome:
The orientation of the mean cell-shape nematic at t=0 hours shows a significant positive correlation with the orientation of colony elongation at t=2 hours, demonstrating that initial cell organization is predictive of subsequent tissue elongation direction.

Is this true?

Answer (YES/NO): YES